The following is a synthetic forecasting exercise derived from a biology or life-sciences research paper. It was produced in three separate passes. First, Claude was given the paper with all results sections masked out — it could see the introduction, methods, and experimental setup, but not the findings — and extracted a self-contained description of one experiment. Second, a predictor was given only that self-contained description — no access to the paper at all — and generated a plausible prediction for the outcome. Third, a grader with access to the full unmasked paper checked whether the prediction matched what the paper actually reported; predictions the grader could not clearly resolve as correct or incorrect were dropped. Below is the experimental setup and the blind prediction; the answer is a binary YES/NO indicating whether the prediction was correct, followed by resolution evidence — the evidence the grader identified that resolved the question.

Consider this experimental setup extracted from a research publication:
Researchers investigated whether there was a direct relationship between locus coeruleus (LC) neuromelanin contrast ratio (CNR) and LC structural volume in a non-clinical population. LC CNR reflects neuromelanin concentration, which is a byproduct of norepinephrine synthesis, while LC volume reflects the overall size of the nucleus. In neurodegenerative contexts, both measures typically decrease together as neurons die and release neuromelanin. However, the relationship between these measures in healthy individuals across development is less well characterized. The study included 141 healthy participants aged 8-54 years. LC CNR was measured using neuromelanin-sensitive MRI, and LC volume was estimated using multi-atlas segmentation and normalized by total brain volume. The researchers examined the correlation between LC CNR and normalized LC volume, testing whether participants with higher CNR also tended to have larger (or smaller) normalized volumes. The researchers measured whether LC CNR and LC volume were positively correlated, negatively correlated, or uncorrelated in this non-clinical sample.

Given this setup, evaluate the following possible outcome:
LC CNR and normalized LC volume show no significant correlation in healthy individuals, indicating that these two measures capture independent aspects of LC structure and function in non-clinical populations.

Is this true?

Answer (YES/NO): NO